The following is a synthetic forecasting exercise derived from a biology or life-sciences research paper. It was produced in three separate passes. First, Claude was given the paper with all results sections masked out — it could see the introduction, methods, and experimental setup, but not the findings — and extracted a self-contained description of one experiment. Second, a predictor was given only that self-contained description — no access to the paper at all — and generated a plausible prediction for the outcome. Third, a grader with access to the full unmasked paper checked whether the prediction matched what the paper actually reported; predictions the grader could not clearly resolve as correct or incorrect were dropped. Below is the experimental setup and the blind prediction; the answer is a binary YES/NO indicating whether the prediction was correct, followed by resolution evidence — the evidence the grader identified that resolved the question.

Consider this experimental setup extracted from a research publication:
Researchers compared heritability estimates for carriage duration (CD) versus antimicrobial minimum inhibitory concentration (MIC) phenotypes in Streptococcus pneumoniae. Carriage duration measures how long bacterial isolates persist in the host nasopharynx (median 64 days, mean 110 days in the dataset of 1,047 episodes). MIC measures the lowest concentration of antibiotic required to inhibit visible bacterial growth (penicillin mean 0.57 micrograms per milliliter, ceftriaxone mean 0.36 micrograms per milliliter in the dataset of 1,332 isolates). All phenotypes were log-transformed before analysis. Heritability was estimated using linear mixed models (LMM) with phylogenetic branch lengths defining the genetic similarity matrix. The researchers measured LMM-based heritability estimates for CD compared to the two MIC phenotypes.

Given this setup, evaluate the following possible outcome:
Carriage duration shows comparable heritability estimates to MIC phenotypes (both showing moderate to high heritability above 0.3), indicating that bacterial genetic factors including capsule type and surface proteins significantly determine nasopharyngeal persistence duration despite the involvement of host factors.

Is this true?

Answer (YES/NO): NO